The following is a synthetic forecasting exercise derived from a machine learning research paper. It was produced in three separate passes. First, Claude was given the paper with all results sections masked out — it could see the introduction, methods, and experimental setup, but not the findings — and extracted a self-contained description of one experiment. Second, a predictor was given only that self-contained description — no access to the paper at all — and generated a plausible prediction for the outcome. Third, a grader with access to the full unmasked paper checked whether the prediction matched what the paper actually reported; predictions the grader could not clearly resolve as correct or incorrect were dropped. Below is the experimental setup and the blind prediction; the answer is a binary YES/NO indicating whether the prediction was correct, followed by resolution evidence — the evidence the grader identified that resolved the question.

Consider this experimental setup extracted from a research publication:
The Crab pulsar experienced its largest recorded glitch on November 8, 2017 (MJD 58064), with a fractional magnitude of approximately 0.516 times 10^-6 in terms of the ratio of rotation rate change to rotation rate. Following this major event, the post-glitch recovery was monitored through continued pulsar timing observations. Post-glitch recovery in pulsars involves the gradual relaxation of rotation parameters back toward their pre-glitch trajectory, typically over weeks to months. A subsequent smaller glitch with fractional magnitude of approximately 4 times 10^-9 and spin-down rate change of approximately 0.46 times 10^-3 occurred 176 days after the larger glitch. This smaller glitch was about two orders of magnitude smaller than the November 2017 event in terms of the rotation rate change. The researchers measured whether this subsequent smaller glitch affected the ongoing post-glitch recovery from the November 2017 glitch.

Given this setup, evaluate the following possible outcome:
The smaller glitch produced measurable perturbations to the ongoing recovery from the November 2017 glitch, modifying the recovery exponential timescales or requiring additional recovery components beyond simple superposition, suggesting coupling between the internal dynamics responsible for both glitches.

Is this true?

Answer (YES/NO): NO